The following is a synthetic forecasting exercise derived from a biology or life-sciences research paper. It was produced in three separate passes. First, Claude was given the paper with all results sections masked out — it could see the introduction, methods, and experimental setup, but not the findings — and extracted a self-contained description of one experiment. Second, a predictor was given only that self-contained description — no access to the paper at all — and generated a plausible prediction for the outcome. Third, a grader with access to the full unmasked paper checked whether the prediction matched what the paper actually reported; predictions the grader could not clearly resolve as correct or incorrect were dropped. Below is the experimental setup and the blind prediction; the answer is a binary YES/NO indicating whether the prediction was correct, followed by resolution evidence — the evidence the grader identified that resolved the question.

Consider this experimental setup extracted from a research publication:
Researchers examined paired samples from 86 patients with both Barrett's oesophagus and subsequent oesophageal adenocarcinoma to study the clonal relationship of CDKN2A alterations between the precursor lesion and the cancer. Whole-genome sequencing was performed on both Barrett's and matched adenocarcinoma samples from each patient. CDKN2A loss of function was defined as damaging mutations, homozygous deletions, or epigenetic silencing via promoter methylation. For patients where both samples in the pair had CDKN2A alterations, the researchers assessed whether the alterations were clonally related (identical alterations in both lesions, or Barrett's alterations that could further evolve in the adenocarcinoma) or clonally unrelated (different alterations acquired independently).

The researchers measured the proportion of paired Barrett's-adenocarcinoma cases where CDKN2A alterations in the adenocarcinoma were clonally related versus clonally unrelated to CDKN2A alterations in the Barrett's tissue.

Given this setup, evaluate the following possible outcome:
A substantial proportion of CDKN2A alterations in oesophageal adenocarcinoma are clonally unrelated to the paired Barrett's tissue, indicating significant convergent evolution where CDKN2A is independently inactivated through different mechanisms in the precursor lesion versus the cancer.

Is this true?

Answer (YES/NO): YES